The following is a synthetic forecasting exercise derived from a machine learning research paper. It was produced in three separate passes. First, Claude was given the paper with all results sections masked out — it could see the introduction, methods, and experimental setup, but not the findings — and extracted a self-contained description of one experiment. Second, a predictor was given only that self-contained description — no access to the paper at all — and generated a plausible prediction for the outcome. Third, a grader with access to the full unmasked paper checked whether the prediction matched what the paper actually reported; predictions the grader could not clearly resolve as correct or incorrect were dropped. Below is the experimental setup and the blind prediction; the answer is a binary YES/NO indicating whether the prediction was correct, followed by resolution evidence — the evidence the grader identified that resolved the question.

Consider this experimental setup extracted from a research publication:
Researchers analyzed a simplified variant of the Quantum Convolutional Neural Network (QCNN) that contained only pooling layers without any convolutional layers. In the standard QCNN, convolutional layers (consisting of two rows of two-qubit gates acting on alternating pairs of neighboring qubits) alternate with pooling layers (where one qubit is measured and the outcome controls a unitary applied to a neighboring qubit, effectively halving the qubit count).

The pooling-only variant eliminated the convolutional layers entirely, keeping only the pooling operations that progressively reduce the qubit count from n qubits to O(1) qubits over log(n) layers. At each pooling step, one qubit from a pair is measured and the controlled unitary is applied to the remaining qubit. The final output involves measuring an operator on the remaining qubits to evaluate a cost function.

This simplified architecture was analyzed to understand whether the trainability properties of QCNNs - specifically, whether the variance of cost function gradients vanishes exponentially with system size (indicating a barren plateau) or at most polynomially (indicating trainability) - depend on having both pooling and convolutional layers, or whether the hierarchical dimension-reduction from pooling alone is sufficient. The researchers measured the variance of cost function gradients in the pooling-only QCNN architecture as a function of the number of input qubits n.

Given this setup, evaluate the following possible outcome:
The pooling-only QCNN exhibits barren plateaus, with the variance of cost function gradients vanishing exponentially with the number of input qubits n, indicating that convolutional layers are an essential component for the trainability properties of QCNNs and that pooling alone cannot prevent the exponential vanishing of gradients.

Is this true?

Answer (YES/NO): NO